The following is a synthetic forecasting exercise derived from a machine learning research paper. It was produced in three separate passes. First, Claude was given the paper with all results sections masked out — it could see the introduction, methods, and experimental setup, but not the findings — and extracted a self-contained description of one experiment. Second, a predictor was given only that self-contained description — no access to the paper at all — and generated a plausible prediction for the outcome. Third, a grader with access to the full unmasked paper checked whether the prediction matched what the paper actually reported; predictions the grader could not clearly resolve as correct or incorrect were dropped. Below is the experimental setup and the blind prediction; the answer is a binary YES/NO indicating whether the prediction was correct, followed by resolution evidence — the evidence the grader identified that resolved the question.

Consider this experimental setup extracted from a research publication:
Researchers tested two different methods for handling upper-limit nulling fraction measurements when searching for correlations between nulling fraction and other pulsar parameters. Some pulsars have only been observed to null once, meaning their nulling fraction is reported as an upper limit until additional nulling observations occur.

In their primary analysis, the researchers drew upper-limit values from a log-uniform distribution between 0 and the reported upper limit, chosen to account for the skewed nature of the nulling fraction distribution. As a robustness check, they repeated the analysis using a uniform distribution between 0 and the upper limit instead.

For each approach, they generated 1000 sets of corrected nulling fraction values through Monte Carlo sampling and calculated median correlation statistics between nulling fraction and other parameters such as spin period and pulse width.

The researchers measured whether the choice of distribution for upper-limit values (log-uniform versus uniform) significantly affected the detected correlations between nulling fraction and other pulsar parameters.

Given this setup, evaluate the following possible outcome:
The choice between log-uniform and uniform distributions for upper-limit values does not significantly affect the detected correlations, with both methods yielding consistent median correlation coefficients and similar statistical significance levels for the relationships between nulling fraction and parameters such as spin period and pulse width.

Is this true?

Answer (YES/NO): NO